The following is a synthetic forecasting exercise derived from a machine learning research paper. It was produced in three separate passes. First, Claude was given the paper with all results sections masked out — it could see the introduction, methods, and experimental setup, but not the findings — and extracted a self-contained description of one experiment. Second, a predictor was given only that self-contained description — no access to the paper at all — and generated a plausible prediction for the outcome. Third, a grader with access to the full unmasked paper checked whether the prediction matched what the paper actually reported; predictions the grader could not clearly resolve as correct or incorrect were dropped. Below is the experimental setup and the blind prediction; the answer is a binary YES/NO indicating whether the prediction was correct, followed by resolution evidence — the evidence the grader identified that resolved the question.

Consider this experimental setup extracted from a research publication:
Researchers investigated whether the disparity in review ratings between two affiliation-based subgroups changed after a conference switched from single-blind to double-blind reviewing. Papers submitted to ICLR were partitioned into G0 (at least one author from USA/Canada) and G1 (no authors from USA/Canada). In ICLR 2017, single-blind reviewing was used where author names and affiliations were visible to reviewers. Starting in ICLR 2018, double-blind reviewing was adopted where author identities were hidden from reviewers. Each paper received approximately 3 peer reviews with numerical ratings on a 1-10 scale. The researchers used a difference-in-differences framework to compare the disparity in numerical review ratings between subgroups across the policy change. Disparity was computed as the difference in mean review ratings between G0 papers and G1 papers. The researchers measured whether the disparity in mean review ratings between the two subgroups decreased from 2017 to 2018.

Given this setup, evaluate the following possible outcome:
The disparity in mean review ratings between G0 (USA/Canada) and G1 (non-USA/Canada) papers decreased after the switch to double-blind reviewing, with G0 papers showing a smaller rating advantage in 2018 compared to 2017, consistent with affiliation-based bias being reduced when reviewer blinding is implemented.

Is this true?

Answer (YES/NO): YES